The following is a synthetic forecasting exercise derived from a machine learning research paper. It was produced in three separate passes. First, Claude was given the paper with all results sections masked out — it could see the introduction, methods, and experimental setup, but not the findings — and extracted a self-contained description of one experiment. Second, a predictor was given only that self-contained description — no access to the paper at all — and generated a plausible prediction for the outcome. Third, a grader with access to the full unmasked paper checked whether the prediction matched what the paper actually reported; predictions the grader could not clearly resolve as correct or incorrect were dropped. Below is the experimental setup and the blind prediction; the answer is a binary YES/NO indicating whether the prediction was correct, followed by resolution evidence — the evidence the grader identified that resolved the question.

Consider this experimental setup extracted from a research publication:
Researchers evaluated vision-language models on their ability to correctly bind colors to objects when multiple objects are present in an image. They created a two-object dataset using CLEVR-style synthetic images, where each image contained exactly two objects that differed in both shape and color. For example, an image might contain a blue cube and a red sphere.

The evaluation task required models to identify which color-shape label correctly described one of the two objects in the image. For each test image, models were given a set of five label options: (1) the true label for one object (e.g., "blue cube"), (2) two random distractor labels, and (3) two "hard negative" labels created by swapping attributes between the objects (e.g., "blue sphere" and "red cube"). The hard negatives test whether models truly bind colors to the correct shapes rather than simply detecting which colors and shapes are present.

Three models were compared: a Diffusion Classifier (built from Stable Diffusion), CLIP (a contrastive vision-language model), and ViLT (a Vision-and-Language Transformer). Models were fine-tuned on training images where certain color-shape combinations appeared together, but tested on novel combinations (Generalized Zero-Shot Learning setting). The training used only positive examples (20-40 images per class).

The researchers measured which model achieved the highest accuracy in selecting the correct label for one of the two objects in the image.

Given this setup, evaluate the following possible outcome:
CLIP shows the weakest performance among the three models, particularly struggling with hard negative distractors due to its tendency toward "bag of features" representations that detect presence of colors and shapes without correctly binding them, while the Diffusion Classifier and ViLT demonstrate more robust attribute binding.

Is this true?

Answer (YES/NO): NO